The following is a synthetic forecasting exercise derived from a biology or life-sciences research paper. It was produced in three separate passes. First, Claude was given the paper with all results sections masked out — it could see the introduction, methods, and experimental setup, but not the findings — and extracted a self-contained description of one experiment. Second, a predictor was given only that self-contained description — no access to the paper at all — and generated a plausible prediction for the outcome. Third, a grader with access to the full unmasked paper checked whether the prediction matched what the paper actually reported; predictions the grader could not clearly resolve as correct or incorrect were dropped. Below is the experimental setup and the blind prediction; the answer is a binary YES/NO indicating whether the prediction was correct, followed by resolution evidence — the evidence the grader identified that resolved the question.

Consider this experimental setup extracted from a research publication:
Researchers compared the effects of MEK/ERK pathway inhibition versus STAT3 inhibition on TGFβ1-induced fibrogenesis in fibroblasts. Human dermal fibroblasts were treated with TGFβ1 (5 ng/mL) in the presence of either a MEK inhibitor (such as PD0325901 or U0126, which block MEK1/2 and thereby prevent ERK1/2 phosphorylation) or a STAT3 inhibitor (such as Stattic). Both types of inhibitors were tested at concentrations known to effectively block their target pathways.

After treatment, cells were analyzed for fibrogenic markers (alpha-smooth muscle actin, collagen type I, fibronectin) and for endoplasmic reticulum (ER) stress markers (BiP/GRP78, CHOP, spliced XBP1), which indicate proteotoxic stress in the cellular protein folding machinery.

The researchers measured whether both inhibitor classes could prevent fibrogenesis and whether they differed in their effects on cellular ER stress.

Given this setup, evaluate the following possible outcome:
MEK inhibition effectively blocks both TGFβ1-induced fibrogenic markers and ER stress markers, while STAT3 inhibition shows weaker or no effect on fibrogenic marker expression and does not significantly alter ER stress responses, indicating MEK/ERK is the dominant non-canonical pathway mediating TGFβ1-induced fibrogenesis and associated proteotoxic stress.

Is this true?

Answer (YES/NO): NO